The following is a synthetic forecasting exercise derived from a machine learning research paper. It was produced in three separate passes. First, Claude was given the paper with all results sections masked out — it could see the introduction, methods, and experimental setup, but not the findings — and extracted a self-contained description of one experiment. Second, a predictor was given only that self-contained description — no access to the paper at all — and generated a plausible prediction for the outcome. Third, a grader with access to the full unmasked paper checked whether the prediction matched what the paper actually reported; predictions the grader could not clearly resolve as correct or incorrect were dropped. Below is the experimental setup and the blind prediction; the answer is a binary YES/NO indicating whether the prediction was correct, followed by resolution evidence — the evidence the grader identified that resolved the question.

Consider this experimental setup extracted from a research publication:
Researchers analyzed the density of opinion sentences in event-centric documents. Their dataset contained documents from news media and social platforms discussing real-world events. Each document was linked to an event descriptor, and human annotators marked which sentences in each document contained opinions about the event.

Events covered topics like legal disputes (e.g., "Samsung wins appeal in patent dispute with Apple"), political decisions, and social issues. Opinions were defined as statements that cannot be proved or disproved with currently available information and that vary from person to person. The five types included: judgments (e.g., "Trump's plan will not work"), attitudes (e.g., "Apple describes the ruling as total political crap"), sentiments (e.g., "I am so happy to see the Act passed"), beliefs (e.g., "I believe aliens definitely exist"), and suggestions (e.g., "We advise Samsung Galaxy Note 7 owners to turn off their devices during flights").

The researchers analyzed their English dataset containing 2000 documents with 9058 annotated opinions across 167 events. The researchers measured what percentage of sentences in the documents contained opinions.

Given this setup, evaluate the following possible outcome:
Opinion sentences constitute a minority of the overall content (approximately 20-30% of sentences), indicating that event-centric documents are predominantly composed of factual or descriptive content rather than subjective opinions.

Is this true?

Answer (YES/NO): YES